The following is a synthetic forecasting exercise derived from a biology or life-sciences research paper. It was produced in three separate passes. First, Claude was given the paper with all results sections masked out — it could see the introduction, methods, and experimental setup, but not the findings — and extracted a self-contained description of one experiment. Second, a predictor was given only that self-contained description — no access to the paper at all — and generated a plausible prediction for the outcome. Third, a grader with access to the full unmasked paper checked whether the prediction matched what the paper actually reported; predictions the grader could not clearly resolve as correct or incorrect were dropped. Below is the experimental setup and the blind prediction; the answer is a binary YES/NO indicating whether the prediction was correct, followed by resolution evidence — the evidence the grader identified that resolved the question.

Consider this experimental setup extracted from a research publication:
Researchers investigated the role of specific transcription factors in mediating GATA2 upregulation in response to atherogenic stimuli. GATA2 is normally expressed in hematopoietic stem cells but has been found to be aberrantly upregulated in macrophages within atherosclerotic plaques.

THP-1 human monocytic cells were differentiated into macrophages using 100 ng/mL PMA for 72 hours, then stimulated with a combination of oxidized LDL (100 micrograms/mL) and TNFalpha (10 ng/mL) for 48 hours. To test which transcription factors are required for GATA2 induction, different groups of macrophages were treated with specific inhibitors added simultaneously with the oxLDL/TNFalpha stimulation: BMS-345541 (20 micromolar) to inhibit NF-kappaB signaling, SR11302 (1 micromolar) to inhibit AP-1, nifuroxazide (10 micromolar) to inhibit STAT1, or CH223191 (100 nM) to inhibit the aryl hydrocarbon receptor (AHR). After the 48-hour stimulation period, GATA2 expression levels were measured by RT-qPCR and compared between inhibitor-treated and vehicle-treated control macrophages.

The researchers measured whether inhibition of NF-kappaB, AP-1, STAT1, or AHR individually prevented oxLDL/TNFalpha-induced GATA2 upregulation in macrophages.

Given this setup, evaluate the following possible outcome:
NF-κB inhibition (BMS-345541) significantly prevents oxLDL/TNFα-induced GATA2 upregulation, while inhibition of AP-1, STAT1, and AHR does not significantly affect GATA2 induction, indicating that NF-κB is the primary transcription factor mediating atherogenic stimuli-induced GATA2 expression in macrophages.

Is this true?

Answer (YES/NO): NO